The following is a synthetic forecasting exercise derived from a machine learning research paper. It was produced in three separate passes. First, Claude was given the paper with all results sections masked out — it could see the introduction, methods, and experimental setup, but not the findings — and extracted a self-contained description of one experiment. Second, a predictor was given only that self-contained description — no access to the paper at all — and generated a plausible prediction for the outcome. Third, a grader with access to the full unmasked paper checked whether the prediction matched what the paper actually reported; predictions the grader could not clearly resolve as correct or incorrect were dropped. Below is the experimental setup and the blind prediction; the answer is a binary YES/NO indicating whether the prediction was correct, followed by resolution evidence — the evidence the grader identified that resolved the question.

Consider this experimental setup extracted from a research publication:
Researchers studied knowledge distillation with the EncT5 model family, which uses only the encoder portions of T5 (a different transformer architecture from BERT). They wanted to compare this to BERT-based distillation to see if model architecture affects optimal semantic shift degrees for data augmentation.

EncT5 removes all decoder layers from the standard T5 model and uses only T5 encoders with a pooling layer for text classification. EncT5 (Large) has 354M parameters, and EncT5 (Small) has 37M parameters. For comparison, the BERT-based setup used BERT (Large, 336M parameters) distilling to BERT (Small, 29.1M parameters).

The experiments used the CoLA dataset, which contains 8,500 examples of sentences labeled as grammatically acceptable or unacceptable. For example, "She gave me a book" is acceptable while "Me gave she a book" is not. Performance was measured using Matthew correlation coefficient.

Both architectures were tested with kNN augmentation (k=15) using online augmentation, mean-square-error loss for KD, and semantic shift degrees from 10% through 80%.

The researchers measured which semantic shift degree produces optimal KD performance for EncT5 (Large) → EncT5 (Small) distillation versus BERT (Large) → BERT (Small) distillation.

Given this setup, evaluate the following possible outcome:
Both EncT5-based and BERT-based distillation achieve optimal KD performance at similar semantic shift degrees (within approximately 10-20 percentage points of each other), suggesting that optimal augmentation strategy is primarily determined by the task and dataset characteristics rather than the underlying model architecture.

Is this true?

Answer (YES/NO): NO